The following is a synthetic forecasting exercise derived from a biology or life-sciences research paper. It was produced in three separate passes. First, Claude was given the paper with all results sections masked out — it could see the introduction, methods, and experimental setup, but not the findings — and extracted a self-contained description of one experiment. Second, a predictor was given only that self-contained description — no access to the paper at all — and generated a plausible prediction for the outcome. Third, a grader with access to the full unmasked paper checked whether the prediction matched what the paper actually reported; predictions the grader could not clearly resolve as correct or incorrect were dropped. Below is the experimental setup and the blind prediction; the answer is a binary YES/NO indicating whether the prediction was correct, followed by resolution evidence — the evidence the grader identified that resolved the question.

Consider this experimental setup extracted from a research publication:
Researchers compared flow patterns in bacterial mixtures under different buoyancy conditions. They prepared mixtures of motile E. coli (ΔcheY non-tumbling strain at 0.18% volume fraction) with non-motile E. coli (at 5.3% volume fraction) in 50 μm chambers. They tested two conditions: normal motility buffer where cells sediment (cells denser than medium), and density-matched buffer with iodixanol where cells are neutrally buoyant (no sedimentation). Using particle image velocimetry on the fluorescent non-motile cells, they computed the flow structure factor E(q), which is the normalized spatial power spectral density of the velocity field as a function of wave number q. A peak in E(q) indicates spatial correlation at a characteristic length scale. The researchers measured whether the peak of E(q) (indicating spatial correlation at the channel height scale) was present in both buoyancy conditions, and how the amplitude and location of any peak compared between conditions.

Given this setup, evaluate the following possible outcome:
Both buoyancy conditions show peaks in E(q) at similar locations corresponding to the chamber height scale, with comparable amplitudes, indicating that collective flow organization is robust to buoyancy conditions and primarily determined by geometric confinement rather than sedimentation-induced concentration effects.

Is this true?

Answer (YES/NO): YES